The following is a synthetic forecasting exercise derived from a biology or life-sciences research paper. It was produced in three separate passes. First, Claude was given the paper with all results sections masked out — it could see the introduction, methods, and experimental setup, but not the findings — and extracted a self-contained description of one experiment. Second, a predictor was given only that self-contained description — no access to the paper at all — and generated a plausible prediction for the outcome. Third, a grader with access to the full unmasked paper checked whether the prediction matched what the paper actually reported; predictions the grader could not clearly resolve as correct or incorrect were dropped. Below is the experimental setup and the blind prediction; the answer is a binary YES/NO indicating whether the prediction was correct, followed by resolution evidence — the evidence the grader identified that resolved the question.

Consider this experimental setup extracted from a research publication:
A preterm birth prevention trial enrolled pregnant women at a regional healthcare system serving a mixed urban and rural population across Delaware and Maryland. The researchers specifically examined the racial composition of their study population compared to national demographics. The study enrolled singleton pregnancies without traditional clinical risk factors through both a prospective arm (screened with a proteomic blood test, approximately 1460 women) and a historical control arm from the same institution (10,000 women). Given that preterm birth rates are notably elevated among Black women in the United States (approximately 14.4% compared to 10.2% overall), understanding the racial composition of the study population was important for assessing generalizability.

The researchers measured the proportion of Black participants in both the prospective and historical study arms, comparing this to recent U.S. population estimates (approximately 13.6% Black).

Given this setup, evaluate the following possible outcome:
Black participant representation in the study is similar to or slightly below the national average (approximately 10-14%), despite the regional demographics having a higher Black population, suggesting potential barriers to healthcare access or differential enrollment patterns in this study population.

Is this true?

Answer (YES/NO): NO